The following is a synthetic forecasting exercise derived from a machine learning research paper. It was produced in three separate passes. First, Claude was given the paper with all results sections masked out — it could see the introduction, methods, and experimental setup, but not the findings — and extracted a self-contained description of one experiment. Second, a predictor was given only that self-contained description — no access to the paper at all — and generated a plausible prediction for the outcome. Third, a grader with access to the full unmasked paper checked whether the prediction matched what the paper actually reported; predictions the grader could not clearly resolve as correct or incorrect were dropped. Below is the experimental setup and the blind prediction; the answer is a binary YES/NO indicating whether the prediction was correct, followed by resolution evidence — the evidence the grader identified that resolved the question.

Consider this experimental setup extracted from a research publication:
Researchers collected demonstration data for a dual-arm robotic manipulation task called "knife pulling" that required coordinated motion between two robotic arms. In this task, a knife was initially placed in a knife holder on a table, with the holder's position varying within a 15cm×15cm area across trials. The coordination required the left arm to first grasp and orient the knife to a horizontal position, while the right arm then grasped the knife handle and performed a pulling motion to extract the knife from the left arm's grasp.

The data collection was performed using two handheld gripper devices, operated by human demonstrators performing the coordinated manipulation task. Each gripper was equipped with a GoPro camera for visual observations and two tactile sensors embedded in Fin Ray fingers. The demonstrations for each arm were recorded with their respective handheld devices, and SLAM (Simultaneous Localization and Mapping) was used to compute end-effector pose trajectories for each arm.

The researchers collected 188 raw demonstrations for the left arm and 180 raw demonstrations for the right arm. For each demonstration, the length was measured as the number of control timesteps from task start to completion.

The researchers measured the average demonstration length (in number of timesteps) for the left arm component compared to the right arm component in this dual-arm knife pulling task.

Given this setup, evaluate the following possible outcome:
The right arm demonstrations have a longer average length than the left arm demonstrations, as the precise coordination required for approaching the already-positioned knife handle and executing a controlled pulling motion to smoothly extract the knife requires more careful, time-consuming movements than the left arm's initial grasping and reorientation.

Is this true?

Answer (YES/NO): NO